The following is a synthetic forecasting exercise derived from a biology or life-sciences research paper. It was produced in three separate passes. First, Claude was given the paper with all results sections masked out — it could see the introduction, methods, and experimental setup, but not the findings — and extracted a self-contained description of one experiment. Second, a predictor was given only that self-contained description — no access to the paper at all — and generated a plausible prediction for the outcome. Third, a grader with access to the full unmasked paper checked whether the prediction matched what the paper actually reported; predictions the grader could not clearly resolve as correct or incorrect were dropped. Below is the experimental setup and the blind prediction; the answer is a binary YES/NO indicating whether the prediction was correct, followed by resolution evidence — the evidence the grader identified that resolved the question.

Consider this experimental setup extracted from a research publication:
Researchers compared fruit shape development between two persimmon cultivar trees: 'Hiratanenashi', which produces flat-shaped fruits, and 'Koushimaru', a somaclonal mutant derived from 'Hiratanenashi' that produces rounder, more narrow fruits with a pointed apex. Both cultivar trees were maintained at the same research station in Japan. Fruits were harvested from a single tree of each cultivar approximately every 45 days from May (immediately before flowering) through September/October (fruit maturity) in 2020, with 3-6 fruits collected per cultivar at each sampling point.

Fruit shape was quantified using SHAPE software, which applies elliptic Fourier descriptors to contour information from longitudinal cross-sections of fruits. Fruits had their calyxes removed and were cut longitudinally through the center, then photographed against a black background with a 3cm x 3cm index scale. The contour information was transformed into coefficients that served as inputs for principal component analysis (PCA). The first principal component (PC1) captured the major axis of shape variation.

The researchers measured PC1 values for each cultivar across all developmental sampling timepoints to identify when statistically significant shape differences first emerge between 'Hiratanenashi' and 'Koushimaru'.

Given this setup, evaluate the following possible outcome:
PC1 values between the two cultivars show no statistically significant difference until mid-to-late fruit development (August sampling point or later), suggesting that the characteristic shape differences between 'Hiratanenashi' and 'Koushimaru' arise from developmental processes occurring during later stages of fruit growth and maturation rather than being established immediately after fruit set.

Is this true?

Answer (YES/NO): NO